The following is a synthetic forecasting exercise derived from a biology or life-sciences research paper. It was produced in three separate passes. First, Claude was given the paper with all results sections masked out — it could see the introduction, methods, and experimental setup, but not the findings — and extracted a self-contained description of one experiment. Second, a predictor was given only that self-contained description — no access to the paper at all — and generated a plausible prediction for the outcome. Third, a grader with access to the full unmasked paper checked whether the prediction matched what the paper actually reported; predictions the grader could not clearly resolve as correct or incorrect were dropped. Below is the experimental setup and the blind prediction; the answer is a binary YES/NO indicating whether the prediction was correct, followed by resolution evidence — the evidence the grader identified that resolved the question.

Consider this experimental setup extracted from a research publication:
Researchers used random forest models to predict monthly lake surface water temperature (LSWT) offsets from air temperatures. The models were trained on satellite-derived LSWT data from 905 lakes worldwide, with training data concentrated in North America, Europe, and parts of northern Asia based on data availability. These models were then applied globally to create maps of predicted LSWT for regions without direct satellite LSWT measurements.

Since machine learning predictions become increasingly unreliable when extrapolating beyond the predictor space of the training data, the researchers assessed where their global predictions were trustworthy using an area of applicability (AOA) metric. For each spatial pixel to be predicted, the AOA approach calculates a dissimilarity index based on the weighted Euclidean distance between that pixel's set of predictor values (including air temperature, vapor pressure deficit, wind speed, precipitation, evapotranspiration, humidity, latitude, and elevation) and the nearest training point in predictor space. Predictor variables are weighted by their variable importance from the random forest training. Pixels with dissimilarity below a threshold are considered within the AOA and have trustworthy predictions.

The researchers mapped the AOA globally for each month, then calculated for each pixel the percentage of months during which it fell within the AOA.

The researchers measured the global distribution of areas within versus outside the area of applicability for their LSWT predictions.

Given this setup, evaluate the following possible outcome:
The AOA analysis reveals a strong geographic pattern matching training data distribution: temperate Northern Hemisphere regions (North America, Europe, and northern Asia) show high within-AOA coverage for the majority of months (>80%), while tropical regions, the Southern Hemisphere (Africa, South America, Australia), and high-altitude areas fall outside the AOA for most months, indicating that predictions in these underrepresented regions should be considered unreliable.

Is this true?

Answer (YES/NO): NO